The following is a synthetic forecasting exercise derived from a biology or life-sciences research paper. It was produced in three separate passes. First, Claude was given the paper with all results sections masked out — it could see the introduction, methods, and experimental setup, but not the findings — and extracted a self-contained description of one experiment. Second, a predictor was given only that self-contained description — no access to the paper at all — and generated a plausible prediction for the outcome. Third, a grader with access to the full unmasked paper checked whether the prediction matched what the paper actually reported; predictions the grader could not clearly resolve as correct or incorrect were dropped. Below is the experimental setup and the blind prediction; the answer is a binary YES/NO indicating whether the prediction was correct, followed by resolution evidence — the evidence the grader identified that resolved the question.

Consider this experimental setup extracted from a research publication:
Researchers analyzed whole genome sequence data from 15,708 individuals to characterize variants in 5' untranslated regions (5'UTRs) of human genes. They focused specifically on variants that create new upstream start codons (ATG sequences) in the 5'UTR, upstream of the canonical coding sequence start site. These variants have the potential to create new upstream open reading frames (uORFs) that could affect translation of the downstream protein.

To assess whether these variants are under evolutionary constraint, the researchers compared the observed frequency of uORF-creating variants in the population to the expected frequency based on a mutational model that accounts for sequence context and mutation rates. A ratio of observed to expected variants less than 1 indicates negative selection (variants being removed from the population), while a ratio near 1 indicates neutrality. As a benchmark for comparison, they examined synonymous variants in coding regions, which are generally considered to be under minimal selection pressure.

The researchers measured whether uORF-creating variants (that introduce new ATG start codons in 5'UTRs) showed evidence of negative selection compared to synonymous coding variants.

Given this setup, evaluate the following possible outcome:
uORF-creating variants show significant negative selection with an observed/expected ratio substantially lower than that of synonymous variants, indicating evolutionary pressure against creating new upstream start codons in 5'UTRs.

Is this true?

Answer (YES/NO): YES